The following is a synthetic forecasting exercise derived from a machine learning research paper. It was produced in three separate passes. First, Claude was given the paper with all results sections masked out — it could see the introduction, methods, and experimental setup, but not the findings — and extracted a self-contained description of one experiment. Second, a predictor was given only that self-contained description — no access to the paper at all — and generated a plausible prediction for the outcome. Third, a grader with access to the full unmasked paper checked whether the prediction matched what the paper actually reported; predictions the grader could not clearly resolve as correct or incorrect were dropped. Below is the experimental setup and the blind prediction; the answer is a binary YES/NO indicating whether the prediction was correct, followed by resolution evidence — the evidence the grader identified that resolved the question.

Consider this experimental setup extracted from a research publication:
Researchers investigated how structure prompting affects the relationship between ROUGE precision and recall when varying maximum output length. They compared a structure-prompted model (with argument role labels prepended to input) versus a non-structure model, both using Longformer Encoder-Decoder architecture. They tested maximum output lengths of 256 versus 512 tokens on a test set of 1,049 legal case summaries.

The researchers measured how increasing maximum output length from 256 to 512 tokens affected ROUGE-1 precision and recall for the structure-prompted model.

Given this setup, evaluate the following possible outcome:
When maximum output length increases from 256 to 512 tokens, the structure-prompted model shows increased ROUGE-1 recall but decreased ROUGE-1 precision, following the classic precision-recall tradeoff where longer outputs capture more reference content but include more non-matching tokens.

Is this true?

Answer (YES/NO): YES